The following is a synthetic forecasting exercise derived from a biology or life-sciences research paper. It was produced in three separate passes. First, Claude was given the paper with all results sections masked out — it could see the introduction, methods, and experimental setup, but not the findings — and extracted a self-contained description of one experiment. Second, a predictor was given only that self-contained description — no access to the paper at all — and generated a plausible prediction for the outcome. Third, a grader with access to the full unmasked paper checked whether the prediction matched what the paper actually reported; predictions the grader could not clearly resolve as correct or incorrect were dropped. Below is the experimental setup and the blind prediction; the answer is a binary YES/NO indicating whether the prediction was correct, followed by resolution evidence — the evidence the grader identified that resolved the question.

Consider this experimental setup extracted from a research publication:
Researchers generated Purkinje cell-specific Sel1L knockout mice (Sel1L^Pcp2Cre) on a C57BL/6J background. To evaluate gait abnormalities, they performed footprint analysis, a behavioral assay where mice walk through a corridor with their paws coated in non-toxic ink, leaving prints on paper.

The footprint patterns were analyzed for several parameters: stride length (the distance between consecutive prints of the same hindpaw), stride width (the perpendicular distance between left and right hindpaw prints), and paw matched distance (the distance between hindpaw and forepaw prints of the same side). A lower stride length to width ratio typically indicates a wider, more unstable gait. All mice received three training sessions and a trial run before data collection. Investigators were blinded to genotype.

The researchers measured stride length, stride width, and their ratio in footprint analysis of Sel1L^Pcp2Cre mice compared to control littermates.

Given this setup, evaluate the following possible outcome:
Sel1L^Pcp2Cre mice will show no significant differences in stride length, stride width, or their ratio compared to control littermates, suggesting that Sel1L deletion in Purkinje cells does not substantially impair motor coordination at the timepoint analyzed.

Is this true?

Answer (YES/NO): NO